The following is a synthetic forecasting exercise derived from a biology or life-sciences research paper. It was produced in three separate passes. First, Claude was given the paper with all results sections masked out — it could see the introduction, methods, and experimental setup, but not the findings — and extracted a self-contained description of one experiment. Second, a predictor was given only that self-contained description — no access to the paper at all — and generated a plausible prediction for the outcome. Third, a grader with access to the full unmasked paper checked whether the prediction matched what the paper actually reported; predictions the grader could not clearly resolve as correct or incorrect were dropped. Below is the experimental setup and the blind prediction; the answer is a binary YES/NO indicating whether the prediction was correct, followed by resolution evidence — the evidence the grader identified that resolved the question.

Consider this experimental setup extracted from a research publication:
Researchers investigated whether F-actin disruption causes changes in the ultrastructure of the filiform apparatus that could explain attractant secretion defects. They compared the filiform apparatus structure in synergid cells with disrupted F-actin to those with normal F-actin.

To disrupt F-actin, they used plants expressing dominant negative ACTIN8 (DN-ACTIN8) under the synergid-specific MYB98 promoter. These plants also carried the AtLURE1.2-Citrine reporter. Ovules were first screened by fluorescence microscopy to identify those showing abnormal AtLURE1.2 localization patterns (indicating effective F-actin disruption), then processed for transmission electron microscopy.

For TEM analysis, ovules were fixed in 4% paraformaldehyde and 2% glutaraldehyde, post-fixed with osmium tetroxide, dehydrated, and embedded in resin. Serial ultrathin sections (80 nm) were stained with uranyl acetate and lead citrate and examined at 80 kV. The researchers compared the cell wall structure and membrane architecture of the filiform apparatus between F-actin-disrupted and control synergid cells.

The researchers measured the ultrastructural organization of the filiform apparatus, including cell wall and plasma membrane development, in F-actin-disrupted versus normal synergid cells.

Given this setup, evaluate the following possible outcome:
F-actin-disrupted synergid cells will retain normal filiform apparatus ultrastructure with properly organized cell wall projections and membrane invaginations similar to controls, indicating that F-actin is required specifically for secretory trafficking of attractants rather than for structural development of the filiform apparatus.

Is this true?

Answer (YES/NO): NO